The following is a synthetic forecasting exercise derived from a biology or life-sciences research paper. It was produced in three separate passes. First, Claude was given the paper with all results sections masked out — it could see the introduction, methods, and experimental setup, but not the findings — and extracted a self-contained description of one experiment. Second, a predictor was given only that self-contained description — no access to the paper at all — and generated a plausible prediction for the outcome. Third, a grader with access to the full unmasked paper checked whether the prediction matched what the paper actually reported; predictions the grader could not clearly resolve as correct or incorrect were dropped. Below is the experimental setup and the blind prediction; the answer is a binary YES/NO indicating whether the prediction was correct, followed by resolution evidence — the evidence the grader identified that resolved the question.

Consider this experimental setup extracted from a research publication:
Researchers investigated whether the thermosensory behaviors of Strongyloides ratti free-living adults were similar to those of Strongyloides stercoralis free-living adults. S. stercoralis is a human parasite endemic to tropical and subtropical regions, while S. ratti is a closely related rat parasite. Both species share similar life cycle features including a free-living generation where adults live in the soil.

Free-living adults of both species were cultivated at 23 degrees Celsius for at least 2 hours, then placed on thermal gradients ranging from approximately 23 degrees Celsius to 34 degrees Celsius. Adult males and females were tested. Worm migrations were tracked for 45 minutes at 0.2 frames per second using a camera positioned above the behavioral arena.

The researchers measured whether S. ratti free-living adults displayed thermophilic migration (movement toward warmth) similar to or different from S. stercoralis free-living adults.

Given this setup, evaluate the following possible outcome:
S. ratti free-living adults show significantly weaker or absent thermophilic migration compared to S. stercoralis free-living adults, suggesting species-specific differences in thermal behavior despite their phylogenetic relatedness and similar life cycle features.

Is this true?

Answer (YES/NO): YES